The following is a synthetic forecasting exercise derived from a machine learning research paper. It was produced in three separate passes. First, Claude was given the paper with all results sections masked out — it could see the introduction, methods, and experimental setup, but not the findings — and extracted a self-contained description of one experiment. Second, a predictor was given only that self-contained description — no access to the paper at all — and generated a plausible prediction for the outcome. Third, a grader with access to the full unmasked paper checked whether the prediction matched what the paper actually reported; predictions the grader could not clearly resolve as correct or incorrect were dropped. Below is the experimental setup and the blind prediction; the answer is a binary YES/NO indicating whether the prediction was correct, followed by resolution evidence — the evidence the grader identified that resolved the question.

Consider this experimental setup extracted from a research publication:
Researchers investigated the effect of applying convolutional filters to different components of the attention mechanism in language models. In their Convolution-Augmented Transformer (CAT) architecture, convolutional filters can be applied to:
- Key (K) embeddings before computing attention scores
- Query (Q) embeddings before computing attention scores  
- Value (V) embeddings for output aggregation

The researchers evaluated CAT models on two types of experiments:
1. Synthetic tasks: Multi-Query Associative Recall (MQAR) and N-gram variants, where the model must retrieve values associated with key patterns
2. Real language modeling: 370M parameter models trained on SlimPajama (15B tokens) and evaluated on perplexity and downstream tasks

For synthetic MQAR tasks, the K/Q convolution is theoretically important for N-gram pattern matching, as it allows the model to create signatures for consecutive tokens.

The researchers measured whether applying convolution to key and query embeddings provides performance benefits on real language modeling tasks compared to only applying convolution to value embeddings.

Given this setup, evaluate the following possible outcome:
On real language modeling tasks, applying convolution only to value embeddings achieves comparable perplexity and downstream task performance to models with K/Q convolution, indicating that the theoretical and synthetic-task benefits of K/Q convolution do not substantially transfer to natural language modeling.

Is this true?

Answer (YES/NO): YES